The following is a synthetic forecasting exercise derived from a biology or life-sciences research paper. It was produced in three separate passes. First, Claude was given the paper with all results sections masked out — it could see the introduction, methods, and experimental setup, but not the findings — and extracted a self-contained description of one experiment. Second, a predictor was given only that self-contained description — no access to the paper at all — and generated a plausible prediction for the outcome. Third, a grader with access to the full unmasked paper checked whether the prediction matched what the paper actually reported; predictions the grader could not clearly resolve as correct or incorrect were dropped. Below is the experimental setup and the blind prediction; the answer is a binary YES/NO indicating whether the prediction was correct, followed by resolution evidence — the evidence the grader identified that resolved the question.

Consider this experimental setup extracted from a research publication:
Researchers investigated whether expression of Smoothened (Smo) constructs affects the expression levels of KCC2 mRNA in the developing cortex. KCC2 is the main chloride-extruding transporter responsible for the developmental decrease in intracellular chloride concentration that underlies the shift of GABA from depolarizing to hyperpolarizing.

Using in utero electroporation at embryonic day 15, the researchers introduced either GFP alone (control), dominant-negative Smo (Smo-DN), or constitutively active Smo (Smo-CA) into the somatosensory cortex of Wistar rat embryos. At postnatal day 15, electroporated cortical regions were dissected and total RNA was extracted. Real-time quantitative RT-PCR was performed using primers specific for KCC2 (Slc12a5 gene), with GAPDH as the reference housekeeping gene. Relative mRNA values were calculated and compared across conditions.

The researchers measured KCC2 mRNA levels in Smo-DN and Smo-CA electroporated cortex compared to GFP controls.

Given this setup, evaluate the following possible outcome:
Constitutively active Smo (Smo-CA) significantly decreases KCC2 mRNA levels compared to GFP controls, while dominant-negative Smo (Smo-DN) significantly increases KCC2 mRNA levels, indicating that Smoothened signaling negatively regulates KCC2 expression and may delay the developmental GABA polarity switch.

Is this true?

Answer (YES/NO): NO